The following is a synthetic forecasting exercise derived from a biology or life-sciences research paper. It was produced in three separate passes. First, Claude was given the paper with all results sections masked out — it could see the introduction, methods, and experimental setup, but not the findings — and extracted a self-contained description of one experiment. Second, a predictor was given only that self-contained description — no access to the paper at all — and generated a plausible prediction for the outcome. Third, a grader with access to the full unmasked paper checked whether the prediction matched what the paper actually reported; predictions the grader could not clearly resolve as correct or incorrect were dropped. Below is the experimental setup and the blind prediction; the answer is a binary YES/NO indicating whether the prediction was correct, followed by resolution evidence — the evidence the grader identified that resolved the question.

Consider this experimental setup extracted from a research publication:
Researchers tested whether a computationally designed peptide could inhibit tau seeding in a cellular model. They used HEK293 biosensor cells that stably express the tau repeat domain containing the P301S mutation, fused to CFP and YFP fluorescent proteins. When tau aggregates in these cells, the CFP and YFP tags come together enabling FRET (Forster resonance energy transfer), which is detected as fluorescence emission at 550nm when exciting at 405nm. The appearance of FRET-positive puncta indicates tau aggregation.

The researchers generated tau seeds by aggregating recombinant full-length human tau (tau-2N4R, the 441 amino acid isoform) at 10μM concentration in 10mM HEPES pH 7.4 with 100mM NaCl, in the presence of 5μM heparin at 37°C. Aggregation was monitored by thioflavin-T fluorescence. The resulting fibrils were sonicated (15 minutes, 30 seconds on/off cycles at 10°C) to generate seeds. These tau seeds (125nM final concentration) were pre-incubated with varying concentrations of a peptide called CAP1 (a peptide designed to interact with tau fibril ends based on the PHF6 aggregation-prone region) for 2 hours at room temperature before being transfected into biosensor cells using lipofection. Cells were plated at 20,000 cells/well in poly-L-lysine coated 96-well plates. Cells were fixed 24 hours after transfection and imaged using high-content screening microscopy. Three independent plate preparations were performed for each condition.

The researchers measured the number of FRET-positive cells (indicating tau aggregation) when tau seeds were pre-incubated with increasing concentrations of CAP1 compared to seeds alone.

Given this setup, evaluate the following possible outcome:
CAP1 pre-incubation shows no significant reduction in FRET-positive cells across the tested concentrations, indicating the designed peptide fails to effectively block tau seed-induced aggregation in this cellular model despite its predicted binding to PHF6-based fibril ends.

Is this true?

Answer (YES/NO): NO